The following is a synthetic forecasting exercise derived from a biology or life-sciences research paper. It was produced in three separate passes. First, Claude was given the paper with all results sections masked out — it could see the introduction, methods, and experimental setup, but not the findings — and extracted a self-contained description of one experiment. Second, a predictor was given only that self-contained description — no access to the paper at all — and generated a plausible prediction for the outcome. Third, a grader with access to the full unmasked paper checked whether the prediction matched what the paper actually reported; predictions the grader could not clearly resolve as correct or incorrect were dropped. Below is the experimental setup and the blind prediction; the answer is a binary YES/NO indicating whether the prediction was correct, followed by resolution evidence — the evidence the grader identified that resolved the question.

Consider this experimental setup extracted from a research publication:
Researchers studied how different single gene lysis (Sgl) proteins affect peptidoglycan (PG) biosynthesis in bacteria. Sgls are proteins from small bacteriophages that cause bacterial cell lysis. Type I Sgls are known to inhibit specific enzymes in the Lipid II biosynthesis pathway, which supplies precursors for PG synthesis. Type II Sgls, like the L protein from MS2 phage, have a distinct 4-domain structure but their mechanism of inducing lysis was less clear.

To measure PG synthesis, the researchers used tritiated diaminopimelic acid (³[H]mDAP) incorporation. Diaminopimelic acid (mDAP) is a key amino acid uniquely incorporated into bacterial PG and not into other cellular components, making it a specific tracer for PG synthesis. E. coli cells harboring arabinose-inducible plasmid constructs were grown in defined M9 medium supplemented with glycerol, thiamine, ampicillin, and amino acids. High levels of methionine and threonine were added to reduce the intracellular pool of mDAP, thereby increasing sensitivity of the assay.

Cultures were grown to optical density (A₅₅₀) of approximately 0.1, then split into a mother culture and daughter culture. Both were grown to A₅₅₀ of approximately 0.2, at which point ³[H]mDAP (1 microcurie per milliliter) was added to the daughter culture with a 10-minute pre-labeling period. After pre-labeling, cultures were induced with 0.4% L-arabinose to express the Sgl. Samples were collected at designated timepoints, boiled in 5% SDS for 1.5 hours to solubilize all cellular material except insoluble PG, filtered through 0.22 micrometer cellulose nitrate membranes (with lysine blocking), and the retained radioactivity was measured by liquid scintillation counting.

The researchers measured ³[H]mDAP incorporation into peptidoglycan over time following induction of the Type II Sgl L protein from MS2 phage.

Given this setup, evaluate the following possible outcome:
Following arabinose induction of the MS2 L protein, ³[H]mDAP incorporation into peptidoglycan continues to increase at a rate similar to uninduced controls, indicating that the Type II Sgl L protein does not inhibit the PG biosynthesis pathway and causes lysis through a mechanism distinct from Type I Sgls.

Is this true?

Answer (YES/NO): YES